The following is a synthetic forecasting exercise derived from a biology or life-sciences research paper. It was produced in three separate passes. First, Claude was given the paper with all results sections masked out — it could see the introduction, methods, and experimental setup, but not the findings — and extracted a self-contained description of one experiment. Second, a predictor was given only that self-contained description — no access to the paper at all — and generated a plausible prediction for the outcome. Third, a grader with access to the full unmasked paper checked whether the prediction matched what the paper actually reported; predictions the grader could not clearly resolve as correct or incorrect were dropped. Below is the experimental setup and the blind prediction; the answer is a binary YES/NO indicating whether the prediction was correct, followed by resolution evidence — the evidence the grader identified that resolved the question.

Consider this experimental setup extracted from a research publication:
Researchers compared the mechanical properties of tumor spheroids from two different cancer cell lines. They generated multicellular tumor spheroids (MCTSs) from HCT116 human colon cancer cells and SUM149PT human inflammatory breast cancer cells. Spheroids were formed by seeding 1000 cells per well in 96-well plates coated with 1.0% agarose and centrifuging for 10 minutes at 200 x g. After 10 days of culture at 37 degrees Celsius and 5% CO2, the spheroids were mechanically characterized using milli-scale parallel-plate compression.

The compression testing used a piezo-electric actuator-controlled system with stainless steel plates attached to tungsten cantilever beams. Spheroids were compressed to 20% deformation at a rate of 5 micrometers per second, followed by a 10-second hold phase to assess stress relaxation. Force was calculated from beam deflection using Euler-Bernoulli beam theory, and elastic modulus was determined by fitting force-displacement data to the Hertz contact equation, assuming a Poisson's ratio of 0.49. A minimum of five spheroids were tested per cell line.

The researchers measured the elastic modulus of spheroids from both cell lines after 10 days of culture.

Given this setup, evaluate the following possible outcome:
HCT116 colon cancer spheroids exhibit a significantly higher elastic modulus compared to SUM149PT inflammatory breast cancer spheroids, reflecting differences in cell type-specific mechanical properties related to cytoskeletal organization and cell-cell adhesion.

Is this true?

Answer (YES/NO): NO